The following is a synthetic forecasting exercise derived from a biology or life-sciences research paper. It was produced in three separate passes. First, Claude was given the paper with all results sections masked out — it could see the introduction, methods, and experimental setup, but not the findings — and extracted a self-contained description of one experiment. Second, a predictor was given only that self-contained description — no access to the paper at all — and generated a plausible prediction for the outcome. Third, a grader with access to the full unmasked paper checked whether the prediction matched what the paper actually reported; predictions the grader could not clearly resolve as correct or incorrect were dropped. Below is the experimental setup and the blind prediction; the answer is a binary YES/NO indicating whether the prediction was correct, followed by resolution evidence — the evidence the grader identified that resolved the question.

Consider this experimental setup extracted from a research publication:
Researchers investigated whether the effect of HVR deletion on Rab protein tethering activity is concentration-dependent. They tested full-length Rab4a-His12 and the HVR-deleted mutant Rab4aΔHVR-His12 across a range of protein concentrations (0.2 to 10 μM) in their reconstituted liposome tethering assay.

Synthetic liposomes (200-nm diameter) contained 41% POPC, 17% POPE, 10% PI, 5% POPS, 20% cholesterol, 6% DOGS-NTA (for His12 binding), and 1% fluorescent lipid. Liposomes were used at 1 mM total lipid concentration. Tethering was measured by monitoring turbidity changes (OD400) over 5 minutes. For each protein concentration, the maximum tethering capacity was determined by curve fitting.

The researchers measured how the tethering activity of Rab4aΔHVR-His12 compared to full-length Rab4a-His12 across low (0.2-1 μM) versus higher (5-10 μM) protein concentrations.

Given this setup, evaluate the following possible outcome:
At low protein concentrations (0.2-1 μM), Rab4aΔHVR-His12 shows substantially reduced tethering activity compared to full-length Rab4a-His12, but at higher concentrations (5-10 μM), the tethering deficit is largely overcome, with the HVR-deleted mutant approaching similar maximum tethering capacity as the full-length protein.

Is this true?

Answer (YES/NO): NO